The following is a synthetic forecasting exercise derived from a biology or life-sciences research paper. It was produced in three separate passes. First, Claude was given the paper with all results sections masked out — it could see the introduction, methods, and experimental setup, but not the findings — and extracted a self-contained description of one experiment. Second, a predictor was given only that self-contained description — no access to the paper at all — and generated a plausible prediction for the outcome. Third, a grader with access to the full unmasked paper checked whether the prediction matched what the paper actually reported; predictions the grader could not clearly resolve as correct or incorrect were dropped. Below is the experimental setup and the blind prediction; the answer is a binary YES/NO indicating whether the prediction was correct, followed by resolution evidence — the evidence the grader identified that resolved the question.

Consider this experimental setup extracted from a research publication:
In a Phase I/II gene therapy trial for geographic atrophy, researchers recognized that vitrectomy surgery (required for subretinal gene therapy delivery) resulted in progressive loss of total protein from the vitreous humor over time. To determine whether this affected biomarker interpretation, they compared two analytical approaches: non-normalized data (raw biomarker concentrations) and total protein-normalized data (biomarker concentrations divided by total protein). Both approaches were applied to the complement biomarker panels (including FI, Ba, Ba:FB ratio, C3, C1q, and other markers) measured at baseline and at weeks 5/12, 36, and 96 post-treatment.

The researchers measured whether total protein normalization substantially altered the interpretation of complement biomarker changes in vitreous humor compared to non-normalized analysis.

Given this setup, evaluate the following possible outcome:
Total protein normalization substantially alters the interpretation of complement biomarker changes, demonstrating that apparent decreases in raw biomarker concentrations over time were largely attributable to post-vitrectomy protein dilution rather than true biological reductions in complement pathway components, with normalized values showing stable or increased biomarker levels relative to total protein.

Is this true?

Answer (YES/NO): NO